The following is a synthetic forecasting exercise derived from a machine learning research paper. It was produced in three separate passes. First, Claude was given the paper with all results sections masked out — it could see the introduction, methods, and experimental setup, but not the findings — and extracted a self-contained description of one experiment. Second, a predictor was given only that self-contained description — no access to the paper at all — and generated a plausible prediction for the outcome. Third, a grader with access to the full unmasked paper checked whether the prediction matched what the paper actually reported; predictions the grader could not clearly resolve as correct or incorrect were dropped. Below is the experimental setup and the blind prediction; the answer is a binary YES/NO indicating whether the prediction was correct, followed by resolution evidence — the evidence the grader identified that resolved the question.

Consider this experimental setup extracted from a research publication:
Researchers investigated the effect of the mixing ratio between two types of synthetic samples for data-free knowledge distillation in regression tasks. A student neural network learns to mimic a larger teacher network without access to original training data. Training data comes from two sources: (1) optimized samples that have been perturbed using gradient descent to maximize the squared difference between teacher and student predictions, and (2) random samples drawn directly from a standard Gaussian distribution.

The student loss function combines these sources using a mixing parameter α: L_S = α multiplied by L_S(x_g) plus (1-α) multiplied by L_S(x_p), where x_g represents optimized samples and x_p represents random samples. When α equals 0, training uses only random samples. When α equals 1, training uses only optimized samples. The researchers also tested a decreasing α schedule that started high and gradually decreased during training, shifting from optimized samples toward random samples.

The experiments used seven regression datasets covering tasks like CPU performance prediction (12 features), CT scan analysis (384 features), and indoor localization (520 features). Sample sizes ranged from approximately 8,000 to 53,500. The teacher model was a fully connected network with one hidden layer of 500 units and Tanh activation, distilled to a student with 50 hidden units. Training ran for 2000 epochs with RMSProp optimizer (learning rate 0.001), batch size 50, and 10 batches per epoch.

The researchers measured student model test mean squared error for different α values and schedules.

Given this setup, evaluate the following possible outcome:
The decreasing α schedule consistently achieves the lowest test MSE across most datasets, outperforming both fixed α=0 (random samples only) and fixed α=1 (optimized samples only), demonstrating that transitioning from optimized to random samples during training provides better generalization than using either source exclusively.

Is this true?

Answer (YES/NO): NO